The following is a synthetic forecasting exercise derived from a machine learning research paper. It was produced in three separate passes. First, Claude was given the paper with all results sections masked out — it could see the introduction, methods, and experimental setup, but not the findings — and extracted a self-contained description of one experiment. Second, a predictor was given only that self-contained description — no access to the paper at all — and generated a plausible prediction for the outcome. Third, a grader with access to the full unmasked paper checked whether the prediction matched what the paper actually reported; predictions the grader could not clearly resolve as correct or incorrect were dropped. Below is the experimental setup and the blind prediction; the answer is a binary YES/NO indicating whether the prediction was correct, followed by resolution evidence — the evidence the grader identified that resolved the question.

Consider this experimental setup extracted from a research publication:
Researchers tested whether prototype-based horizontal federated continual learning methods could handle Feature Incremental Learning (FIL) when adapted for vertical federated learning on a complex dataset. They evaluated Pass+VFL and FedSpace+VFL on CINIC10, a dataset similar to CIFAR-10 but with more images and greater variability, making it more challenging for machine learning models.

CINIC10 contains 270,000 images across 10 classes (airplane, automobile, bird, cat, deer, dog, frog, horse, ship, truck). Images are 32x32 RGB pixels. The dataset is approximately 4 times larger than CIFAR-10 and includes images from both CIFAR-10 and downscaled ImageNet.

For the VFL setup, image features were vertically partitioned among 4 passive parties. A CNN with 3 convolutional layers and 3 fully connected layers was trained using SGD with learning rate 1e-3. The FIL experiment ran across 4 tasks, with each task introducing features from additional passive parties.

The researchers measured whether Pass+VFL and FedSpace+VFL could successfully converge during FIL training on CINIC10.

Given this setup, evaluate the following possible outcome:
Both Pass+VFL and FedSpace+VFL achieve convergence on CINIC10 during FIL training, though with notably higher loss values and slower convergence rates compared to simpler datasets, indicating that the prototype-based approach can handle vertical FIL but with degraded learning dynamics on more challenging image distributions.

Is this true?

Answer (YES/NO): NO